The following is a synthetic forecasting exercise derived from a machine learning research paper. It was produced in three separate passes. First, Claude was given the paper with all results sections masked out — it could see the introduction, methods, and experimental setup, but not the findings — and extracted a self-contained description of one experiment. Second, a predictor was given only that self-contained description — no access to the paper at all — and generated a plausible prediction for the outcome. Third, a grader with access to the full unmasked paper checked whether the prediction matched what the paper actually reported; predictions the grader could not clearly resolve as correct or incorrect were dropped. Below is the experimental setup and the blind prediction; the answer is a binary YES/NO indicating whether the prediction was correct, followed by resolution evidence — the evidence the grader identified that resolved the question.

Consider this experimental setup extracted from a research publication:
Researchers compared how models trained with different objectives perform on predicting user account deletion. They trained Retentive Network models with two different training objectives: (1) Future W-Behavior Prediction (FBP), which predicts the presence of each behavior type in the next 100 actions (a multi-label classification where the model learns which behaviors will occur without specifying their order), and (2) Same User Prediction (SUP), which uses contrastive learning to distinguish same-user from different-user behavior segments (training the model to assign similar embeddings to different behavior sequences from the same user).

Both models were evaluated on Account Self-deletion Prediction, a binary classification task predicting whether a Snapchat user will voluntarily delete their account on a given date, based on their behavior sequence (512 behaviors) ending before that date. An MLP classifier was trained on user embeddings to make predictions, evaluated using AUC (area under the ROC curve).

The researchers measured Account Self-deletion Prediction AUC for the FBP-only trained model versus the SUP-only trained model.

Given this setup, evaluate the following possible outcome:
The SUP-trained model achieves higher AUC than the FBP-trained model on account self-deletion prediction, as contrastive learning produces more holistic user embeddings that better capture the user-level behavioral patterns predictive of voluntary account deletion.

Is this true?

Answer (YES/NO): NO